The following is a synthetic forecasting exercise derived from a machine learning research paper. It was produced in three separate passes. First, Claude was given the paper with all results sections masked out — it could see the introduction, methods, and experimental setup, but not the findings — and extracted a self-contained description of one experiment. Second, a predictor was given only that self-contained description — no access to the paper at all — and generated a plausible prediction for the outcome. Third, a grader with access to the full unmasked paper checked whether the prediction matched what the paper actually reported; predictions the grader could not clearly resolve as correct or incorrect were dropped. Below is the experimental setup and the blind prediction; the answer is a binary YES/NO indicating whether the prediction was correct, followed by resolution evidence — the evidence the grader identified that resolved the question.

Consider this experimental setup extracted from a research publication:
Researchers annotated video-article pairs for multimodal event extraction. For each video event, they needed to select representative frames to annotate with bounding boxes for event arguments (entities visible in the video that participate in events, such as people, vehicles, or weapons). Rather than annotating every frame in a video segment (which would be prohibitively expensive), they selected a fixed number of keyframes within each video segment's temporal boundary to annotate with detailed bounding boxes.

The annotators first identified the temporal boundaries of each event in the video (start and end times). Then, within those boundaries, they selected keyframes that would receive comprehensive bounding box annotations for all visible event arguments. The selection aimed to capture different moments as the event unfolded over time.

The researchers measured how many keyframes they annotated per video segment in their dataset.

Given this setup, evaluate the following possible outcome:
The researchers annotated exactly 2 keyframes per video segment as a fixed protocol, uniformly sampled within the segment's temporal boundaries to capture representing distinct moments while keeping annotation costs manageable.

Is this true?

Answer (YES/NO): NO